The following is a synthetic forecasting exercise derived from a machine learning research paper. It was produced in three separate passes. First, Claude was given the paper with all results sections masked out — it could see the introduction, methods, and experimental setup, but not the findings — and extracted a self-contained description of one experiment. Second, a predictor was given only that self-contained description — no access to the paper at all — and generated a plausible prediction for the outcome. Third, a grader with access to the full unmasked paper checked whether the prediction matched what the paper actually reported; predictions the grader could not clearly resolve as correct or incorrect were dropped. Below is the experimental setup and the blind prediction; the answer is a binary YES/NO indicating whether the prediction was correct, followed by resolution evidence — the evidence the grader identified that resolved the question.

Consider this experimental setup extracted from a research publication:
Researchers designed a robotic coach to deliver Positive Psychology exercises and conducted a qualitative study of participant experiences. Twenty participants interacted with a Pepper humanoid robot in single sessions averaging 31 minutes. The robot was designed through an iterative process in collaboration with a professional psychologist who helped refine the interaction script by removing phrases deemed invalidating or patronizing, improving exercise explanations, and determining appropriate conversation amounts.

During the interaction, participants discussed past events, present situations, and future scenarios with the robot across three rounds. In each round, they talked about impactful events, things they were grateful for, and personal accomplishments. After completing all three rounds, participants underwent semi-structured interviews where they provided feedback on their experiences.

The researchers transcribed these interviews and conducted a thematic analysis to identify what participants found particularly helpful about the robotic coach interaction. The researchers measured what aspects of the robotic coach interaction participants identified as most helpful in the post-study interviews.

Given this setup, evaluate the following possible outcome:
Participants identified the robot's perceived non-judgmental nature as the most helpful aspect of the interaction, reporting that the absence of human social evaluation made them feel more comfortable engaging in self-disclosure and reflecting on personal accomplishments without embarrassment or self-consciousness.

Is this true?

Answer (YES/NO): NO